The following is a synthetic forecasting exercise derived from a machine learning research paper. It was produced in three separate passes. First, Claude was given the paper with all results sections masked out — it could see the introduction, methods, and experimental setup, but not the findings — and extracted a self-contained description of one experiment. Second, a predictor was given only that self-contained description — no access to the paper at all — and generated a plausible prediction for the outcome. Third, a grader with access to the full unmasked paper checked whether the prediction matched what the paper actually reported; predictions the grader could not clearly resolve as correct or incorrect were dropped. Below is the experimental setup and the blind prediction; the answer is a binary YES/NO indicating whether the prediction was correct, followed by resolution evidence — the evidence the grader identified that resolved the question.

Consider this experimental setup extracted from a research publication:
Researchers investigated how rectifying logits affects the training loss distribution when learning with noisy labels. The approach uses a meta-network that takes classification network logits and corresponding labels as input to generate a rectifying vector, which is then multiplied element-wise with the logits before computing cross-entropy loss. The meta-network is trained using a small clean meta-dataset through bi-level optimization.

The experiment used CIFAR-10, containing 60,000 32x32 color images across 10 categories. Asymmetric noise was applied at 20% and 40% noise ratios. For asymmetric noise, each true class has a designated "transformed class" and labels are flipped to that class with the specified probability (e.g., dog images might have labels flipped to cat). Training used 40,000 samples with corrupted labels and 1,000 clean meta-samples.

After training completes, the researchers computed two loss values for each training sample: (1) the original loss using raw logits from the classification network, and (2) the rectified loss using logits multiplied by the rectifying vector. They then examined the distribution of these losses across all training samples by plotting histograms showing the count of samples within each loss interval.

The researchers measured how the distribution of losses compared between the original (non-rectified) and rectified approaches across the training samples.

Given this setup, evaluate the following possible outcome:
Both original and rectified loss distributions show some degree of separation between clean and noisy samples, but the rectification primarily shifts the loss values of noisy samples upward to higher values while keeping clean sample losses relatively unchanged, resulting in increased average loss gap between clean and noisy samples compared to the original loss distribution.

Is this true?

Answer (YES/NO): NO